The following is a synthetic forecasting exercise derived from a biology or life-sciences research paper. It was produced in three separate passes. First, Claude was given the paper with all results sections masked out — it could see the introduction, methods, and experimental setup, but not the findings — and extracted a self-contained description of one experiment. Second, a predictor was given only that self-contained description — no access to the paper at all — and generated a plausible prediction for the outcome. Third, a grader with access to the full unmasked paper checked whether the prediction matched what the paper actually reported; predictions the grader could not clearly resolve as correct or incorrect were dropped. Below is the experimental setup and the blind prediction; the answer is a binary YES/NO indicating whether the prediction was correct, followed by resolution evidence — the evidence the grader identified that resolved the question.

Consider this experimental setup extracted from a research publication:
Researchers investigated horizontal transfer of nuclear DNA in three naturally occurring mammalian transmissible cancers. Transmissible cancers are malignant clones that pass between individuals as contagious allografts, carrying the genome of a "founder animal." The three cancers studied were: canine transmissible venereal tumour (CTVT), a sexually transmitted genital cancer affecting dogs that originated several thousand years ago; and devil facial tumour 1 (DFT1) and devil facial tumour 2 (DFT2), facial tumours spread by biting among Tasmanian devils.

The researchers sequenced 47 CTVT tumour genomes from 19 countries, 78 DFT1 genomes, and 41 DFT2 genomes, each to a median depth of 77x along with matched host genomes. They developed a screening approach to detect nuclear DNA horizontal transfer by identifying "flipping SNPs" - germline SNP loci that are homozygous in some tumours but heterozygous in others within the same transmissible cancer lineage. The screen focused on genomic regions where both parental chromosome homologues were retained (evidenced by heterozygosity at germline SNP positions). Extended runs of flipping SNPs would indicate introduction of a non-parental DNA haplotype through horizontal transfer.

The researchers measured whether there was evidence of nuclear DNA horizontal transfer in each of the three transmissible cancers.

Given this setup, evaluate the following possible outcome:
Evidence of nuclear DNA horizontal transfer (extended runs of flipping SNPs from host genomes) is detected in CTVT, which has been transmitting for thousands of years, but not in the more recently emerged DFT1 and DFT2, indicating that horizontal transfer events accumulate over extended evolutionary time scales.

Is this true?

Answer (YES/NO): NO